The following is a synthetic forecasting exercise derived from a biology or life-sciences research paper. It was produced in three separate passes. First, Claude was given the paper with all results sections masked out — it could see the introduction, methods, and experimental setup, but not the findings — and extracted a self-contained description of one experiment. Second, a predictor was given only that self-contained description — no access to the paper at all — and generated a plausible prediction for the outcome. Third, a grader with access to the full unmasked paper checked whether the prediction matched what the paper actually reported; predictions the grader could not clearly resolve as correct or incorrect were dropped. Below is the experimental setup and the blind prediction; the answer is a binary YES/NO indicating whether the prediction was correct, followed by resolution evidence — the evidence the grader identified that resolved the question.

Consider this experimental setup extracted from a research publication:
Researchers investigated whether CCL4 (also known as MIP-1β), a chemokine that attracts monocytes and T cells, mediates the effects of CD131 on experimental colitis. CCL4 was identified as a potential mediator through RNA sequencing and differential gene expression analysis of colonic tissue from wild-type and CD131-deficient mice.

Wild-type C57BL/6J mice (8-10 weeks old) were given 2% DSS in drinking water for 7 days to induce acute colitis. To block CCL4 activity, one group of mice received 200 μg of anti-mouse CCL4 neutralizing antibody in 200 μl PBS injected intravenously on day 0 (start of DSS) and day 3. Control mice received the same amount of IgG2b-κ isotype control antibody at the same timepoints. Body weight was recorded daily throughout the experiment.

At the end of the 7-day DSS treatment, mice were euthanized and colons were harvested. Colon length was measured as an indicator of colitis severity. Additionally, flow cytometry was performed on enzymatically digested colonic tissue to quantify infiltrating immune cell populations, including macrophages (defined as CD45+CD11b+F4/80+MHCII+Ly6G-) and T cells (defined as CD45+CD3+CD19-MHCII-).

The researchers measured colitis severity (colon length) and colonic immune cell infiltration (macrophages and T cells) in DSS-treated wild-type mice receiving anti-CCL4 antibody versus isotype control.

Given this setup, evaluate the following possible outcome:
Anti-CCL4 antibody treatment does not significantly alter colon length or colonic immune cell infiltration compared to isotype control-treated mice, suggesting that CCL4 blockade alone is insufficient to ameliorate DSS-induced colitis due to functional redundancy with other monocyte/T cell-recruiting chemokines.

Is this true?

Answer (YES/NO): NO